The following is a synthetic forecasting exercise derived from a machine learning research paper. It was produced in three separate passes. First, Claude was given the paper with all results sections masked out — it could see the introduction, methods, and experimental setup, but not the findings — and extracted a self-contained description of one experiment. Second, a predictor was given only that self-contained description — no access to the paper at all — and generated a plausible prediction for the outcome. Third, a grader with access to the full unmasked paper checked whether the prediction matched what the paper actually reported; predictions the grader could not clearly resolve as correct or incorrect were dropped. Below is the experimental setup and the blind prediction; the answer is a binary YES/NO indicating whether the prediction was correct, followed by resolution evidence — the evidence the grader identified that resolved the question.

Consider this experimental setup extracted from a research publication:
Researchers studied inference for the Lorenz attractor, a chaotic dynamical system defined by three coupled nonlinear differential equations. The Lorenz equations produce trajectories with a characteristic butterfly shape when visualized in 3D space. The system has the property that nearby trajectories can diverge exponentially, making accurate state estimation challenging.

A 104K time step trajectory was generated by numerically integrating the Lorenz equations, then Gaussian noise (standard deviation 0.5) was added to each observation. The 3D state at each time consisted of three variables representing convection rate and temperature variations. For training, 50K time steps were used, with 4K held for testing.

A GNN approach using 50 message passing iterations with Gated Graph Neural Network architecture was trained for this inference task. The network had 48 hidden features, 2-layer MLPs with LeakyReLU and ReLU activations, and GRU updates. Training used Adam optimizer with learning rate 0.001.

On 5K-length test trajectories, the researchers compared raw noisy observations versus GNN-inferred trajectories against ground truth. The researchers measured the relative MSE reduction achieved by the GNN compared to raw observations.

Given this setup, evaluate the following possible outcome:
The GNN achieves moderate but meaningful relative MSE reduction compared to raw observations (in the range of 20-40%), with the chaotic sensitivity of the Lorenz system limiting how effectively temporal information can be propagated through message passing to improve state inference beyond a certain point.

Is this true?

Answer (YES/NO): NO